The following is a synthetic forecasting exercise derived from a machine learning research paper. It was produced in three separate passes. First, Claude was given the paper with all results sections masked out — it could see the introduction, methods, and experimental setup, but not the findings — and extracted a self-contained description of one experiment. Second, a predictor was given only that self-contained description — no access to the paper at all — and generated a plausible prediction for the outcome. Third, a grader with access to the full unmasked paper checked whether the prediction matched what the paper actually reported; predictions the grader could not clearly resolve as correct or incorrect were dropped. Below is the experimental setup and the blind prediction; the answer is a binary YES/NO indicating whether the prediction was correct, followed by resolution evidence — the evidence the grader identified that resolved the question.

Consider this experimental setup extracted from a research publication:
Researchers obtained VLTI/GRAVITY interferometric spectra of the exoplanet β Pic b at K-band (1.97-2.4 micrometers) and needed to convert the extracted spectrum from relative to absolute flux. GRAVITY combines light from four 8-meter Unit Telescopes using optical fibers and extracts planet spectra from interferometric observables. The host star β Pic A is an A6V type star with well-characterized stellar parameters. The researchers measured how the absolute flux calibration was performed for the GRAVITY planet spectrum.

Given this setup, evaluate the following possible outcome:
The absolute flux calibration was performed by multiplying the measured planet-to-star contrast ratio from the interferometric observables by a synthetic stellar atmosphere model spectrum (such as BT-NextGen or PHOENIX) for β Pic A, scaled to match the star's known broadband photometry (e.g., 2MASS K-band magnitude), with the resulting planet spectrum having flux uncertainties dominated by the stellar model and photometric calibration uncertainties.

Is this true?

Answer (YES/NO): YES